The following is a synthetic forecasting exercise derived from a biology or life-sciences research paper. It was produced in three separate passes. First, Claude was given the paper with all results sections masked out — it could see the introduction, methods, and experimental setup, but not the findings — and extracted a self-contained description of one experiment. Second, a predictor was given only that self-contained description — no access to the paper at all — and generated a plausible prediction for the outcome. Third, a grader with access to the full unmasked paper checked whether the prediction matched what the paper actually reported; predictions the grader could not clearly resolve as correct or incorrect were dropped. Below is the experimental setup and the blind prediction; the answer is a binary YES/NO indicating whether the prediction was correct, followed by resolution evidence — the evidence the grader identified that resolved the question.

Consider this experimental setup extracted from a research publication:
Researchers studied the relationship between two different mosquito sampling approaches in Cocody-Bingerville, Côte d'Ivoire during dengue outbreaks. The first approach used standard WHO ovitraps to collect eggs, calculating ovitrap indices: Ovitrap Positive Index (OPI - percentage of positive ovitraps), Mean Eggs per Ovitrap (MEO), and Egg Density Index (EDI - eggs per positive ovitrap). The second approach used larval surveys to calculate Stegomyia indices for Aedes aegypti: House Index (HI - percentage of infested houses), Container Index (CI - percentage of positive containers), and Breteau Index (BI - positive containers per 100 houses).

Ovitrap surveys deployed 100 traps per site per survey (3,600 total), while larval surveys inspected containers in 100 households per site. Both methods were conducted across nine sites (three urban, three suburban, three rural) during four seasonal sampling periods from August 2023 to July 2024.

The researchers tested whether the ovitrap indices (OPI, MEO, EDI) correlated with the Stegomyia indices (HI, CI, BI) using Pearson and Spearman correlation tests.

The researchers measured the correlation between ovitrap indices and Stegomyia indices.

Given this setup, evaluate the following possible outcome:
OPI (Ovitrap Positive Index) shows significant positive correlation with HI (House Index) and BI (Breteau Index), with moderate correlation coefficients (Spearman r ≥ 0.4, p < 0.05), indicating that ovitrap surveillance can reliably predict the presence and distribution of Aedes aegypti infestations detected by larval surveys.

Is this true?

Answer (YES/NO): NO